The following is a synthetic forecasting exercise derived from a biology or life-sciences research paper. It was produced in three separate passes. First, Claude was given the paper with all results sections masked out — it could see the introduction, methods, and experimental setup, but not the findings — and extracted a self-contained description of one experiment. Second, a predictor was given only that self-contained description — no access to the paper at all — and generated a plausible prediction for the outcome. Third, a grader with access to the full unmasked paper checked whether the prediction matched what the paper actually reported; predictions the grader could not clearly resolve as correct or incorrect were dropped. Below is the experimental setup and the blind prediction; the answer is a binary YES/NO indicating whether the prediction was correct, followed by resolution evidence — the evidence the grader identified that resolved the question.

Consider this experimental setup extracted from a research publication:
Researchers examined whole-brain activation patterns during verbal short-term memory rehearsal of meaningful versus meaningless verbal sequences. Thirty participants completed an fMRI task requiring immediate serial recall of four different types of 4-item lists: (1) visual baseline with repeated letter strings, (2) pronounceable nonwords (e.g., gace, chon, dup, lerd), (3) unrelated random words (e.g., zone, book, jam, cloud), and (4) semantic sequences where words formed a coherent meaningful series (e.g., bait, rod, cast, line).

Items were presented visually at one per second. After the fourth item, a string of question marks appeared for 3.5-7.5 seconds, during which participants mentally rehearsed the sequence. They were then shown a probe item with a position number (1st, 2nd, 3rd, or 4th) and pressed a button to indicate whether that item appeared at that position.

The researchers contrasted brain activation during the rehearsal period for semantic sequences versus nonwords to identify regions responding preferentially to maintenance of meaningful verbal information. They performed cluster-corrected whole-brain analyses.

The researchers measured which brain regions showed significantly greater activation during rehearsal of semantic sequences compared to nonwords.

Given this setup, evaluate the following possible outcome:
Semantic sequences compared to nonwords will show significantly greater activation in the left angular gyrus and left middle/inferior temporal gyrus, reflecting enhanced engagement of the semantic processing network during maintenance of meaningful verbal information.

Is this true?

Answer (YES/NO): NO